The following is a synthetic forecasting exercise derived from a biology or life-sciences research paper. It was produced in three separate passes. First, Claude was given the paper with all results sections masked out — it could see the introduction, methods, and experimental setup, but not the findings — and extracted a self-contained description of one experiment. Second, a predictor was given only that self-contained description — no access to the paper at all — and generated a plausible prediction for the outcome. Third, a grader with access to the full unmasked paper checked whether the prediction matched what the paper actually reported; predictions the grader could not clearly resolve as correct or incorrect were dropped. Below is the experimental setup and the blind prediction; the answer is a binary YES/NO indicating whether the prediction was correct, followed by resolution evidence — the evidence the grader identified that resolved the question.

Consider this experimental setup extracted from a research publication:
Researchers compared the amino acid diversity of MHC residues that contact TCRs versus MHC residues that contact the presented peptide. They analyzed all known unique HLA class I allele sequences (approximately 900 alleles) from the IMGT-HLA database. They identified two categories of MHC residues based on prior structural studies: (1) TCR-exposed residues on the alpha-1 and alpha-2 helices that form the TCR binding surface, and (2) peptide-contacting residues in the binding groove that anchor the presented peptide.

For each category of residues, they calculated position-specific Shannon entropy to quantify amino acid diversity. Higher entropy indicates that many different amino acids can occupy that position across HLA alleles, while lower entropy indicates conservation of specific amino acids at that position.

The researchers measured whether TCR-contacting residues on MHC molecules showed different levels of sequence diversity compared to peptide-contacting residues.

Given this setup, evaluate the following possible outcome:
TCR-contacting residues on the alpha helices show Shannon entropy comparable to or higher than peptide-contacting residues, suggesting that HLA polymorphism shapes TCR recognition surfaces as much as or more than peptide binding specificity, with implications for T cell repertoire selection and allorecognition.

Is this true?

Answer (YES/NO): NO